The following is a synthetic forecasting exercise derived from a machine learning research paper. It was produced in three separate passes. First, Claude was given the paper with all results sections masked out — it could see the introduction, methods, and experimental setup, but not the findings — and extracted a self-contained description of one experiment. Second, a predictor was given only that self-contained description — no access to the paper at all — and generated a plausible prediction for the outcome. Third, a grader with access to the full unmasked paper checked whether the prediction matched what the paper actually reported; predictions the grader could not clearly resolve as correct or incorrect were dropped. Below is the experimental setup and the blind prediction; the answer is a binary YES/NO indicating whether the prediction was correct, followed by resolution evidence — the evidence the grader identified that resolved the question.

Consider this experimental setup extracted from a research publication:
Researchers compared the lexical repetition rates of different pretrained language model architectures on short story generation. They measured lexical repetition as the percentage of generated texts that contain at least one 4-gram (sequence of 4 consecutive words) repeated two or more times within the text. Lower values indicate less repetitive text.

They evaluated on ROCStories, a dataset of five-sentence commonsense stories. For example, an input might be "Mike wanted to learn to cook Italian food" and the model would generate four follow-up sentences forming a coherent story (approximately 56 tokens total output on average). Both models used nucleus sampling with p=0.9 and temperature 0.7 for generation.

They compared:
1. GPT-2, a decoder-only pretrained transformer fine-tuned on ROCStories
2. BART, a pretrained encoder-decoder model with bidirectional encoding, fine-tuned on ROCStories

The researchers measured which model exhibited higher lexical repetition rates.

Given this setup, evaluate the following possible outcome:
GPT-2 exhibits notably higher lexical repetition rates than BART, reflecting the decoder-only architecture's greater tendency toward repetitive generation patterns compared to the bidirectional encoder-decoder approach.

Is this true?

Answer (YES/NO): NO